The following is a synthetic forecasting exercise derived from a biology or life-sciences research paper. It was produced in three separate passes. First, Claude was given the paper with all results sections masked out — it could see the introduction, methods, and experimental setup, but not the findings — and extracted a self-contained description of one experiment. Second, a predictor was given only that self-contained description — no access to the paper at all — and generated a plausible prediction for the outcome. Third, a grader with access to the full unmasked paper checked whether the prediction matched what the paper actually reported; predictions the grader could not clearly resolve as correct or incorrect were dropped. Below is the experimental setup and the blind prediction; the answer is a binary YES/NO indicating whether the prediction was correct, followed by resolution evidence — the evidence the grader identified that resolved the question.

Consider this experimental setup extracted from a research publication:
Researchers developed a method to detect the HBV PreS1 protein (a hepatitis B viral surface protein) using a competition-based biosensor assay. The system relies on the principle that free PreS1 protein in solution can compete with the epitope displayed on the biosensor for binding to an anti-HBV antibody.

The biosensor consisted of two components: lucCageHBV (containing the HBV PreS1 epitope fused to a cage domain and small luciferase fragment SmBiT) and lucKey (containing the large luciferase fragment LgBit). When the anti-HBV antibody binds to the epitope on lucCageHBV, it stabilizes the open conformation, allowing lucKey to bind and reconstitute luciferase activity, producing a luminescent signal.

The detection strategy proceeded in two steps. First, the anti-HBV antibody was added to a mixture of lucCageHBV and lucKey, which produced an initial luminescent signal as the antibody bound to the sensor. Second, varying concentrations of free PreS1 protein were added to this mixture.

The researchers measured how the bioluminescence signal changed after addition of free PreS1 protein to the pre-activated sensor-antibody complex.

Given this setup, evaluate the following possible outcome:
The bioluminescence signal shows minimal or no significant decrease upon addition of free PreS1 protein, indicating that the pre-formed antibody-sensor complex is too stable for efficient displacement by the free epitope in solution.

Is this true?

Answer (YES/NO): NO